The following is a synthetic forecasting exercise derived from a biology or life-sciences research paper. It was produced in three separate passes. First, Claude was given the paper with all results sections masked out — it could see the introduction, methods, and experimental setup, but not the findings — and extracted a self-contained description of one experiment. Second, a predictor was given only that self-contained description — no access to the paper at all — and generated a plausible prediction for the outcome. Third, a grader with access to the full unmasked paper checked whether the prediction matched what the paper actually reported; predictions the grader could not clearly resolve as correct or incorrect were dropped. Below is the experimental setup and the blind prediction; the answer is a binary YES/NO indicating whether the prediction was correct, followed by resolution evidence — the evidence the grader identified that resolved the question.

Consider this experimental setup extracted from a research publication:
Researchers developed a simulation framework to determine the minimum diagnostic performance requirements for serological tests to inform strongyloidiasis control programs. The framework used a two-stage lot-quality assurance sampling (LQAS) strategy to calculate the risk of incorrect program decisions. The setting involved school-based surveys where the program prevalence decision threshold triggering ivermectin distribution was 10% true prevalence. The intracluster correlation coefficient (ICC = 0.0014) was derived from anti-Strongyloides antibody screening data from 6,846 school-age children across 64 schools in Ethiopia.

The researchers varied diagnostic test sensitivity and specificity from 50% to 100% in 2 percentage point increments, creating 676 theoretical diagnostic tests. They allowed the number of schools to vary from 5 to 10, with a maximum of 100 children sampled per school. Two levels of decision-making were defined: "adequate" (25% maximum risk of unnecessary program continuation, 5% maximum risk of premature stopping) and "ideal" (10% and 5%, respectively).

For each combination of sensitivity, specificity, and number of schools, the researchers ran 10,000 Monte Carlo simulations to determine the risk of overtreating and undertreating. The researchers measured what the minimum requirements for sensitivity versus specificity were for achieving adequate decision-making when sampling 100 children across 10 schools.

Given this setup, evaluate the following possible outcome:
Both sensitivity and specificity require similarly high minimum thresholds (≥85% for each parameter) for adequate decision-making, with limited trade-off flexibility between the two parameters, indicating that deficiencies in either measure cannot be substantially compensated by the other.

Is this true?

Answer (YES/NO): NO